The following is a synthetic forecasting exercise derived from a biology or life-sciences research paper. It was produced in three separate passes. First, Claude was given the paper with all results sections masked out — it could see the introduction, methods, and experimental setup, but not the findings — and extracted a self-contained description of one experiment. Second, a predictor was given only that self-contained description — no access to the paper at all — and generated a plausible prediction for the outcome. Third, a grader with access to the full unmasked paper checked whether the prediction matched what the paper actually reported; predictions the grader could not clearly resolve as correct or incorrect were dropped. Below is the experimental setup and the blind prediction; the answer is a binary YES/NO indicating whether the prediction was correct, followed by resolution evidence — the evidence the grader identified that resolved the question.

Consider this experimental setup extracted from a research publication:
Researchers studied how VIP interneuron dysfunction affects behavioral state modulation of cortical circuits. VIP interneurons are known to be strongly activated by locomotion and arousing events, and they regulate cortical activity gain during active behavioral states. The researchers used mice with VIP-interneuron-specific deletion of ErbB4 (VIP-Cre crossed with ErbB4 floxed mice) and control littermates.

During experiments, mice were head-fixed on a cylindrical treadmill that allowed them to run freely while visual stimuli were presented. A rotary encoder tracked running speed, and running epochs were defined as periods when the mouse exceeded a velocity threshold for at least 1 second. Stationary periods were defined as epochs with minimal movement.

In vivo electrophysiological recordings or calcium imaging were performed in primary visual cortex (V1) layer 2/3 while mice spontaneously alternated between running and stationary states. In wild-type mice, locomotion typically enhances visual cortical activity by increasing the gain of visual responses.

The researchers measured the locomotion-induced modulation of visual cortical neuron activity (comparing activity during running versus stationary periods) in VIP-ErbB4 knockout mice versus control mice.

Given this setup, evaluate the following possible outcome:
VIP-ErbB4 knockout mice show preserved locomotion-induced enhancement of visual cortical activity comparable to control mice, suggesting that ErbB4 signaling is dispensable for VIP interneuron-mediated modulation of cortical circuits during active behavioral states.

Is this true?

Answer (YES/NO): NO